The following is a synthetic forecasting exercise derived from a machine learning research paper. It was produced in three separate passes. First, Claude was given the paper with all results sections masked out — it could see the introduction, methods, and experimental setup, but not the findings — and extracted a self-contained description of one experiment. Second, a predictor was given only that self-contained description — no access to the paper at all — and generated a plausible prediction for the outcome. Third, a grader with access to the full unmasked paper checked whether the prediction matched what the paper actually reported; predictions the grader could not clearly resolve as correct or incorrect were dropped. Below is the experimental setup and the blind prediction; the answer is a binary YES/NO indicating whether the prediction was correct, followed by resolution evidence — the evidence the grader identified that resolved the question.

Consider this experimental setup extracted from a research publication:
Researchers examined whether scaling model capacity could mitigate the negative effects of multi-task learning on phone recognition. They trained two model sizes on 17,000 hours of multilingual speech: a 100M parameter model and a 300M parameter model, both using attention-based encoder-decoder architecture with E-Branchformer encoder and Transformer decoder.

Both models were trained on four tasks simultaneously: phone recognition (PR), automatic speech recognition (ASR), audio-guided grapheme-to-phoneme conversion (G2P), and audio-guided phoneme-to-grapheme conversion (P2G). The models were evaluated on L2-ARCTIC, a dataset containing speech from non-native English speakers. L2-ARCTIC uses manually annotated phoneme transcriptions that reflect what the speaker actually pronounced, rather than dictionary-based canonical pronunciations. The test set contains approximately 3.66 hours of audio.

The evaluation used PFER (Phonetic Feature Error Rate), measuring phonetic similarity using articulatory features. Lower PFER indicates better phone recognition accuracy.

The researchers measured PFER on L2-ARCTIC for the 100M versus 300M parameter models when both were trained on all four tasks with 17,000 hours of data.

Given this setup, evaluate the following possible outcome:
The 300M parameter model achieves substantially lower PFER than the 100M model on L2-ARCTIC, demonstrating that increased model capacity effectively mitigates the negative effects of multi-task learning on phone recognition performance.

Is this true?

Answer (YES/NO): NO